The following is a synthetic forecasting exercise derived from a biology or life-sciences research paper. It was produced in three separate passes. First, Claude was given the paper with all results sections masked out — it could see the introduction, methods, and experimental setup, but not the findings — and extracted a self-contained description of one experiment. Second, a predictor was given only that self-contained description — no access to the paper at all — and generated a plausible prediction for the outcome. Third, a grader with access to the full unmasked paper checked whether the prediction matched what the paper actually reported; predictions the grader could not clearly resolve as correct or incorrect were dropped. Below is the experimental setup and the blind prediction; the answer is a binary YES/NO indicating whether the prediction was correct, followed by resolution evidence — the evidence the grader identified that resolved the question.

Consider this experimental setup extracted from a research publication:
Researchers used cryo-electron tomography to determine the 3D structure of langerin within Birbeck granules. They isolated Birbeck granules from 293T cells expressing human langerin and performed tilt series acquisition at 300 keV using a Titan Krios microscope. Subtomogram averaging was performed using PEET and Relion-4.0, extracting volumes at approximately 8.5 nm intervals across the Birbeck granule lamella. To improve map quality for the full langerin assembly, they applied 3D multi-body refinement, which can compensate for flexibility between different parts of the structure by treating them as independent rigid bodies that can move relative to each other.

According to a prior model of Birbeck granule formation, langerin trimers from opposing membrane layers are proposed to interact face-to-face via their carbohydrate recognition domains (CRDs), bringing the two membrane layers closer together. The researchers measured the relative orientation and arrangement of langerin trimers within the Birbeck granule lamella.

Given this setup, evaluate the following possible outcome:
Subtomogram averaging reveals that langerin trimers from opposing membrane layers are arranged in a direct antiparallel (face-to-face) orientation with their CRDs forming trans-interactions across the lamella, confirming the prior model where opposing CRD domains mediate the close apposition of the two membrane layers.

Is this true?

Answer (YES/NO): YES